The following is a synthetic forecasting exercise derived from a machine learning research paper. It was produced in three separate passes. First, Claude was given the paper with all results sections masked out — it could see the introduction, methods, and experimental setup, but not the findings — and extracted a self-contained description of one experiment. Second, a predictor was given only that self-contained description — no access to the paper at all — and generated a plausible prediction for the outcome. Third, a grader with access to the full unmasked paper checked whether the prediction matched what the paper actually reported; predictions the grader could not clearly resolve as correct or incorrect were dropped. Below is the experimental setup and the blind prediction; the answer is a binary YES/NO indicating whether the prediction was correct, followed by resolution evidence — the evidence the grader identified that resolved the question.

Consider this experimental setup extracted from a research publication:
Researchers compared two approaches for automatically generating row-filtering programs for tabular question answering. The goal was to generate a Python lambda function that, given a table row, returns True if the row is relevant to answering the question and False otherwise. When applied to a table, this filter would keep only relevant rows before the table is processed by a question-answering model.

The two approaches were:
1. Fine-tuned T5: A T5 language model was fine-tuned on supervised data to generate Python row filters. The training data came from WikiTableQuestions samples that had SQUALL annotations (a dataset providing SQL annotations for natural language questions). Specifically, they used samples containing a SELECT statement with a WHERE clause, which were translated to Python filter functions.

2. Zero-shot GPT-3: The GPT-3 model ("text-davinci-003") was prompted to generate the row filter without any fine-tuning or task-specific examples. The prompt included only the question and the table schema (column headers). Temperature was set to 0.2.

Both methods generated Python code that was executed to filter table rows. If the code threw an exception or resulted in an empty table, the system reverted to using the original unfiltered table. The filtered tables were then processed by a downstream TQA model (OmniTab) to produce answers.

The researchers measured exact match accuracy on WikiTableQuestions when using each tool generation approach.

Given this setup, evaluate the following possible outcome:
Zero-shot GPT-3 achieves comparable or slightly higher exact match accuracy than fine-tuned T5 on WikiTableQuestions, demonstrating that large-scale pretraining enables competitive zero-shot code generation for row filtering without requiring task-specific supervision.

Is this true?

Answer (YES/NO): YES